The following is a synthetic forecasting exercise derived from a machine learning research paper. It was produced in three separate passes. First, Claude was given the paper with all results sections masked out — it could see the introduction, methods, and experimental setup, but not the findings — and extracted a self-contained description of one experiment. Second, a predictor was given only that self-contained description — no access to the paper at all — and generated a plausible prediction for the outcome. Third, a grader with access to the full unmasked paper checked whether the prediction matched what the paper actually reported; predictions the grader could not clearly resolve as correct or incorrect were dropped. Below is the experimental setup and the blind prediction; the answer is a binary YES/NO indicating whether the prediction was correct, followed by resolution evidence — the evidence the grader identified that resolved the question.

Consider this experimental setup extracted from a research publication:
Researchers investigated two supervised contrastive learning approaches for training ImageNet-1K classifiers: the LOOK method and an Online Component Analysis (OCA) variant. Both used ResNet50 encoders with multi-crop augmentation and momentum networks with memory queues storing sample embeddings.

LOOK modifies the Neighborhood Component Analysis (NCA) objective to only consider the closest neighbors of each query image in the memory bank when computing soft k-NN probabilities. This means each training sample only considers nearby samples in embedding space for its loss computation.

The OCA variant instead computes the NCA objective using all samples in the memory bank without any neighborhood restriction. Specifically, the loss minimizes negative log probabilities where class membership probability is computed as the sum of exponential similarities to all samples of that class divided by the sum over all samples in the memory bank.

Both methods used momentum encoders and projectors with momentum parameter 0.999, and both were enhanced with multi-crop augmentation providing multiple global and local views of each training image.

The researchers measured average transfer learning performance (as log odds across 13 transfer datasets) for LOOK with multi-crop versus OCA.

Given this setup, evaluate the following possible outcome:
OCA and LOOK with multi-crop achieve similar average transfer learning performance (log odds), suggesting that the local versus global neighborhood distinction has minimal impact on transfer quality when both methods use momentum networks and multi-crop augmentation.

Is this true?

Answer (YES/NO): NO